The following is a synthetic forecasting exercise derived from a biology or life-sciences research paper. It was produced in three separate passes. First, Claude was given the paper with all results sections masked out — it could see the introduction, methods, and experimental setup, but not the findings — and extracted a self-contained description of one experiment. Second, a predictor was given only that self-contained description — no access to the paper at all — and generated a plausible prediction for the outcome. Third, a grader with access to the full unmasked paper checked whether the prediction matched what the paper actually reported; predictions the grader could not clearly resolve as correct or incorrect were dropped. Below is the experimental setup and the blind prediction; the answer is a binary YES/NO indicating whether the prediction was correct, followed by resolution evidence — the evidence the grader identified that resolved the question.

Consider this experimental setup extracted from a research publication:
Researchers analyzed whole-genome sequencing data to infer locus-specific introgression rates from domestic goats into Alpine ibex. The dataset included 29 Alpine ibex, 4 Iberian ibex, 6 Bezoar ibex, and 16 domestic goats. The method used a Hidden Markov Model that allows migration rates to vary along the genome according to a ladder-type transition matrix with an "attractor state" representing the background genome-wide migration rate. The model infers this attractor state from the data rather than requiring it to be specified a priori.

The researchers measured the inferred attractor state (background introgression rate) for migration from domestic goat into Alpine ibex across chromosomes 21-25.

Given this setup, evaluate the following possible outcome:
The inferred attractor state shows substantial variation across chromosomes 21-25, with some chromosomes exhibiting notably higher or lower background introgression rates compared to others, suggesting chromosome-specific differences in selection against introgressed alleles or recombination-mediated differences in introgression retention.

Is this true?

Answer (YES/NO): NO